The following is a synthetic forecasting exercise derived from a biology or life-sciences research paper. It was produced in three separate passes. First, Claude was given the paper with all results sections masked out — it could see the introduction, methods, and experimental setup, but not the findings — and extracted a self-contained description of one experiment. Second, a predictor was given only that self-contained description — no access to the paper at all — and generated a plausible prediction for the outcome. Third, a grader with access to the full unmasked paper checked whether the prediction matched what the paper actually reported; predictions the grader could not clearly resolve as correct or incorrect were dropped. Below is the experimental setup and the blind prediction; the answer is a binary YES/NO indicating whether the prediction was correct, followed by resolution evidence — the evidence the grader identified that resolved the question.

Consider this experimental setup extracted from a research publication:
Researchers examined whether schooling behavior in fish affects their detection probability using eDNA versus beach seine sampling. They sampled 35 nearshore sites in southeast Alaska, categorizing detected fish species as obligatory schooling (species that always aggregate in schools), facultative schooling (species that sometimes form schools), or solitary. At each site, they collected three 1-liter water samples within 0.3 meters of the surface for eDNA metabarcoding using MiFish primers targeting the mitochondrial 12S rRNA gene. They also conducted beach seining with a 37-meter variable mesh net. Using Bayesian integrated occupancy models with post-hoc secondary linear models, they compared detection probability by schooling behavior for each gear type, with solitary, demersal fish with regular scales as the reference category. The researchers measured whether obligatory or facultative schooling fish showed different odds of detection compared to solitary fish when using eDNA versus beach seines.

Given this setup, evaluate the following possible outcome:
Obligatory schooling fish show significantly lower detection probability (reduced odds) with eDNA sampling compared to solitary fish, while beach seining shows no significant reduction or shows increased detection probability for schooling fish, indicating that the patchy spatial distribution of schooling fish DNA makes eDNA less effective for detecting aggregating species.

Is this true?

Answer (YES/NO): NO